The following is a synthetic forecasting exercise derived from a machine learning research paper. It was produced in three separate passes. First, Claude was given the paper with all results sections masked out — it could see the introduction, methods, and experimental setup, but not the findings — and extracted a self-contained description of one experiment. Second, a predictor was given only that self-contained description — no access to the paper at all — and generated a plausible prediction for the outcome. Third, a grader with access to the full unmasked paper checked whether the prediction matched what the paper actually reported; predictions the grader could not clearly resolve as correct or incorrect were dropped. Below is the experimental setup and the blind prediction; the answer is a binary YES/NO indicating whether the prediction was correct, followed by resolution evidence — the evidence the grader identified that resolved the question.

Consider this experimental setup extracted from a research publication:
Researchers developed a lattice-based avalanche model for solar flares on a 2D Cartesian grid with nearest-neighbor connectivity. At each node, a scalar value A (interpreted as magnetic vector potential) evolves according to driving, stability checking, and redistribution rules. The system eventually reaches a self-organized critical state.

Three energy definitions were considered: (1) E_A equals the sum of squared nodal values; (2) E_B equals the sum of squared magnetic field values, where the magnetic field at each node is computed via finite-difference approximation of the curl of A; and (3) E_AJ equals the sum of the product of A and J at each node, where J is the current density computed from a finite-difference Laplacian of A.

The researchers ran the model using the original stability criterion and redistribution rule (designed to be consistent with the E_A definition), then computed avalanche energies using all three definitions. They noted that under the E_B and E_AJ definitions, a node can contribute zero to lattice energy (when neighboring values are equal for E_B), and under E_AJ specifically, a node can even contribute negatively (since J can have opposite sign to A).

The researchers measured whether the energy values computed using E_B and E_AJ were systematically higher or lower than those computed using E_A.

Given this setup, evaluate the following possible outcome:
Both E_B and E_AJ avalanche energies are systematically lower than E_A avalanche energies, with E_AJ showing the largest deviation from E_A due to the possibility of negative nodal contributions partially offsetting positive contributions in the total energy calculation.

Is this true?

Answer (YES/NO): NO